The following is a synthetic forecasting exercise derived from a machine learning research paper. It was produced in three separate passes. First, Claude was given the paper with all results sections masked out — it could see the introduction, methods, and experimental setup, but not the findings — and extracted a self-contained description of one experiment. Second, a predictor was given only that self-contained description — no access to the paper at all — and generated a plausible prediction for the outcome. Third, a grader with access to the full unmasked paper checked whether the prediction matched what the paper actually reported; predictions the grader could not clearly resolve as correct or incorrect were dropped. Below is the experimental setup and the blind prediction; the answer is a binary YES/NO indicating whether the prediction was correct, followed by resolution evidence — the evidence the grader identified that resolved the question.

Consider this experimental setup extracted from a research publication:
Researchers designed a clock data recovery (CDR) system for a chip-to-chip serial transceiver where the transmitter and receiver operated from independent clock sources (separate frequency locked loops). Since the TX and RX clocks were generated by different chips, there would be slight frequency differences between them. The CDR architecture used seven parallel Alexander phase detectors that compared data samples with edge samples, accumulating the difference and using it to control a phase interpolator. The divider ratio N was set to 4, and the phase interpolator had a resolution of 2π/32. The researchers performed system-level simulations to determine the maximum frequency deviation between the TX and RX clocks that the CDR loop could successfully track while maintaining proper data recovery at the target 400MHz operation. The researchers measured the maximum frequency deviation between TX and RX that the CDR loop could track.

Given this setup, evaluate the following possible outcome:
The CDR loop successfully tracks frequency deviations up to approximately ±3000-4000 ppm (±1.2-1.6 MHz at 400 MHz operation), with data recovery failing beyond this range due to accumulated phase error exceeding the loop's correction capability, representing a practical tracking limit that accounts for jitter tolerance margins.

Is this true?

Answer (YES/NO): YES